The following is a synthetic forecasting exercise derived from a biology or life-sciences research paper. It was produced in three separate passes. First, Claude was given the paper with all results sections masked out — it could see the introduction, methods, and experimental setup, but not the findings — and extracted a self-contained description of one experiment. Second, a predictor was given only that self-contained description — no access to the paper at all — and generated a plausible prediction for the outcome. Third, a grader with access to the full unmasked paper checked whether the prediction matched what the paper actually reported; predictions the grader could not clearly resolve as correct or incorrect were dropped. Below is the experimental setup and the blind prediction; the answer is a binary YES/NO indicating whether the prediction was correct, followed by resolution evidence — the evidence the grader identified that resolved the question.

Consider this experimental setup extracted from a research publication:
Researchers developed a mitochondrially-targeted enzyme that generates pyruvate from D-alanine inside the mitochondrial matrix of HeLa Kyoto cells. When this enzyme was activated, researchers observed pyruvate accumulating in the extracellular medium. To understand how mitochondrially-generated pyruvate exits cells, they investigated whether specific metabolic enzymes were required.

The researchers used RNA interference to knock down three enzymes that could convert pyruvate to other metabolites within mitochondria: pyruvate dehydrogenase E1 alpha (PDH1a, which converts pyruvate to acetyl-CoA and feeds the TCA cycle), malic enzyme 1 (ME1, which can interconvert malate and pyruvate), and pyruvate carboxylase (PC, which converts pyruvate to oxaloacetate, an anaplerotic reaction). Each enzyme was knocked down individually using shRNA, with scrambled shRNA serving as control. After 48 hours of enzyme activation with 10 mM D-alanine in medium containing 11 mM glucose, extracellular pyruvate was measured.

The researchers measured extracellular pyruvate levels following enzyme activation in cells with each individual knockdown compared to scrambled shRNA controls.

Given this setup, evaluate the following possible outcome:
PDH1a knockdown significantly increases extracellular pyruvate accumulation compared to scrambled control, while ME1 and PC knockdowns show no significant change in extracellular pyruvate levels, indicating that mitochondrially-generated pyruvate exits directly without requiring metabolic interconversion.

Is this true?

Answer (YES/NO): NO